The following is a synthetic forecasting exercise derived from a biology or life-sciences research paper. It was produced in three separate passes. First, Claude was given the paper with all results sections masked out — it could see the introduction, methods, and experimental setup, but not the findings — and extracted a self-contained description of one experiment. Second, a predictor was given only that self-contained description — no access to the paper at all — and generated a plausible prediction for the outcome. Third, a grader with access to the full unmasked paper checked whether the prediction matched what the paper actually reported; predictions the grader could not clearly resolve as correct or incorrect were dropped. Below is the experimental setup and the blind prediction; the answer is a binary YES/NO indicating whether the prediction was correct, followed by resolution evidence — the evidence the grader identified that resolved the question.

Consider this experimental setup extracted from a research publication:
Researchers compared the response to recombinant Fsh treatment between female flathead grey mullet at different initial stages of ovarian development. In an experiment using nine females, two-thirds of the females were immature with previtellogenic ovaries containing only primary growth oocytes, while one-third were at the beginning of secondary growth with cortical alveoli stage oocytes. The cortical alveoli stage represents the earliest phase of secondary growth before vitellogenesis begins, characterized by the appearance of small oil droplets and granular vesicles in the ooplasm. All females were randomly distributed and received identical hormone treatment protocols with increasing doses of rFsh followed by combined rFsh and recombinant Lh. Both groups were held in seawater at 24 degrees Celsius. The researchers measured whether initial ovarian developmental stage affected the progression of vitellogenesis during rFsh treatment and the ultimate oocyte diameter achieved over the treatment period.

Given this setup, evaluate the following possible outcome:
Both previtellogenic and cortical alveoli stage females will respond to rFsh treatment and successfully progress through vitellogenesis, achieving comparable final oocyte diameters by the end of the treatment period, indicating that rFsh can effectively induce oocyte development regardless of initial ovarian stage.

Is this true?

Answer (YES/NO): YES